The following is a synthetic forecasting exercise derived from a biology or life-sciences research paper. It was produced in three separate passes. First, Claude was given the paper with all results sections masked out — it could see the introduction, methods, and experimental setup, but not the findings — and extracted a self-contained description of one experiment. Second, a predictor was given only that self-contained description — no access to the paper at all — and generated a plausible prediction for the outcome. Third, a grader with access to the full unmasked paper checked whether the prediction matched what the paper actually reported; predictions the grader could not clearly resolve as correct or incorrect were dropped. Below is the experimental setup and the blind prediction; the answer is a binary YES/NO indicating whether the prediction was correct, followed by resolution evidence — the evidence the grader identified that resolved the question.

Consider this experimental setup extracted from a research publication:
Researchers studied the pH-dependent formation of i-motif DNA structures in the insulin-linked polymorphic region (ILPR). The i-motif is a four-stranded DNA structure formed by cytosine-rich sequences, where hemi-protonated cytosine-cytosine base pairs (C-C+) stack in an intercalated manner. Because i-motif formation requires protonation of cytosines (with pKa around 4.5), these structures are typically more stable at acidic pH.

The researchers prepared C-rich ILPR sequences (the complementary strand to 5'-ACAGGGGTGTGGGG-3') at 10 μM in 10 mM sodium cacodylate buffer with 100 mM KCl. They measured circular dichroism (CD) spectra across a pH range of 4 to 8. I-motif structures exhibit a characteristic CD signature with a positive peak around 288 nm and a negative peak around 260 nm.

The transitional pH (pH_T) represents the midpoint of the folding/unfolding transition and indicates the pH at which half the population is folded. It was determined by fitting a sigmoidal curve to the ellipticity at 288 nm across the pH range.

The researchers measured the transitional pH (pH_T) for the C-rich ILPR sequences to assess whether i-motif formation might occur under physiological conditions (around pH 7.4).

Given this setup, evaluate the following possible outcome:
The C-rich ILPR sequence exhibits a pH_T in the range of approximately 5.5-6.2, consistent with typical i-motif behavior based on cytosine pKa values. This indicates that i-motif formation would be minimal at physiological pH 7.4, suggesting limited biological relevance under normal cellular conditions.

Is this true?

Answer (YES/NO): NO